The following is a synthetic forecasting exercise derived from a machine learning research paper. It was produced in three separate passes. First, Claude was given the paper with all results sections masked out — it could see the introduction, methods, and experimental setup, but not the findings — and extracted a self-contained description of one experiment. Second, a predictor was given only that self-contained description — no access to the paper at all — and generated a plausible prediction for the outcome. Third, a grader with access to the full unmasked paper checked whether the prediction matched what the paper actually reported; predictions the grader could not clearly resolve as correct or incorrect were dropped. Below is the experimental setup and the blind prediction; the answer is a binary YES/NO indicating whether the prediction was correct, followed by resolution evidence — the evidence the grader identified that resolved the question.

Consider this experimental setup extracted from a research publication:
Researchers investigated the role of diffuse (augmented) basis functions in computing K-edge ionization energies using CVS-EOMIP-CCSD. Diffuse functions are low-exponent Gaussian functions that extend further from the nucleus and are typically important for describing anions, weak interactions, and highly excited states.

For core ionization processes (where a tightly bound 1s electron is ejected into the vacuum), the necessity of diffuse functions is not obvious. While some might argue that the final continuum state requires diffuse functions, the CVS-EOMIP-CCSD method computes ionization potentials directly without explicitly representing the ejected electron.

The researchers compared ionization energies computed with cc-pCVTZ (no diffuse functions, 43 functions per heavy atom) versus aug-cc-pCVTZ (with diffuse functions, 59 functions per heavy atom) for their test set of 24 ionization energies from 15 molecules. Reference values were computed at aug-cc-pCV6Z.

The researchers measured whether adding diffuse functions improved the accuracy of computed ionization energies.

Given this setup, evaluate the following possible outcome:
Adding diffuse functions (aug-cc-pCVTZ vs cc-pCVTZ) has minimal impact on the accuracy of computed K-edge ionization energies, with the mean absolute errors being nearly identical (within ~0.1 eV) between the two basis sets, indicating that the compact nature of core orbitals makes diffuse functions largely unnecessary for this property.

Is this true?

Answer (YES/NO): NO